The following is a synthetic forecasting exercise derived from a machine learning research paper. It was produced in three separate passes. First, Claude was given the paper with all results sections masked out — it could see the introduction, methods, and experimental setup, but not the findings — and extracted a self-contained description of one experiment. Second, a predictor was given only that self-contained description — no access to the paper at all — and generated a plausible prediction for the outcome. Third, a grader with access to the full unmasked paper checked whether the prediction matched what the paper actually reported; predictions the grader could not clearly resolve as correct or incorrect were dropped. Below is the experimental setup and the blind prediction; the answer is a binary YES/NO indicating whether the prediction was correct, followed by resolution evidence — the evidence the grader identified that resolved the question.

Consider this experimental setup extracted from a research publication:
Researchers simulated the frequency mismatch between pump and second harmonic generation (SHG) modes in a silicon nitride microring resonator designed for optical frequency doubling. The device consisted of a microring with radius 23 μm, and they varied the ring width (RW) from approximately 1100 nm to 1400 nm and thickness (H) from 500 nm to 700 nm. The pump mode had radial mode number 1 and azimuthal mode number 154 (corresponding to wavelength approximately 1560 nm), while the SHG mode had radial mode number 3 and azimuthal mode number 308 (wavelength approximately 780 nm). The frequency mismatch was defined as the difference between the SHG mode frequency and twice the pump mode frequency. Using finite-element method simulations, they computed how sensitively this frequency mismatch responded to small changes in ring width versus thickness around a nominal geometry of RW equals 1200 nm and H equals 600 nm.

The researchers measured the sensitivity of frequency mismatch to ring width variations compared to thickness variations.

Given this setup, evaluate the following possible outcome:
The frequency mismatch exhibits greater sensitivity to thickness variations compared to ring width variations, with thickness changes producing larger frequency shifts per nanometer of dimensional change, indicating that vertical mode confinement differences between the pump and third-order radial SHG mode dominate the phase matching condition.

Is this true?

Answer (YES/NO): YES